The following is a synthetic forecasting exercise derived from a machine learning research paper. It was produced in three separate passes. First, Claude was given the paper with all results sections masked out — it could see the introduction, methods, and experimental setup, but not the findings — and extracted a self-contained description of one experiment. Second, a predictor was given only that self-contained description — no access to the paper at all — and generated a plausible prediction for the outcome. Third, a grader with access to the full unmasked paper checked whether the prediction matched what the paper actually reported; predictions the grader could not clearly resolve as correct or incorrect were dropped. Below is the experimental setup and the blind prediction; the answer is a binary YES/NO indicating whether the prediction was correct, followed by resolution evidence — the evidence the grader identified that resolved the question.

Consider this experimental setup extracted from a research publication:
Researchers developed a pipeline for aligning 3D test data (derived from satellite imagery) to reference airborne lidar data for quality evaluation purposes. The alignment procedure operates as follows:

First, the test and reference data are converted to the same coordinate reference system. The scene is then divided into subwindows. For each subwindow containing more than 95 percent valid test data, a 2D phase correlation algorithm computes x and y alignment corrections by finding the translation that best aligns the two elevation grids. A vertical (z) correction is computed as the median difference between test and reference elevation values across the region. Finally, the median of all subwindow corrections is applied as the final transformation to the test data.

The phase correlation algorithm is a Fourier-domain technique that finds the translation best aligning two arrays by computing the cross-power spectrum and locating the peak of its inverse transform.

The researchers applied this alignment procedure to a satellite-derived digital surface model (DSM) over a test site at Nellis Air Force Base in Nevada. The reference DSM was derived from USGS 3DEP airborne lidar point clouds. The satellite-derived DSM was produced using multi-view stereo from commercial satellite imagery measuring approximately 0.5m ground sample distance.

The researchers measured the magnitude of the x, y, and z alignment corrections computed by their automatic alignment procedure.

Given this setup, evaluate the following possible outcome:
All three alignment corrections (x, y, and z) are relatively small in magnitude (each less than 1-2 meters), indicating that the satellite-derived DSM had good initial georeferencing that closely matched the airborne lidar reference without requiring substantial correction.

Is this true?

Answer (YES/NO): YES